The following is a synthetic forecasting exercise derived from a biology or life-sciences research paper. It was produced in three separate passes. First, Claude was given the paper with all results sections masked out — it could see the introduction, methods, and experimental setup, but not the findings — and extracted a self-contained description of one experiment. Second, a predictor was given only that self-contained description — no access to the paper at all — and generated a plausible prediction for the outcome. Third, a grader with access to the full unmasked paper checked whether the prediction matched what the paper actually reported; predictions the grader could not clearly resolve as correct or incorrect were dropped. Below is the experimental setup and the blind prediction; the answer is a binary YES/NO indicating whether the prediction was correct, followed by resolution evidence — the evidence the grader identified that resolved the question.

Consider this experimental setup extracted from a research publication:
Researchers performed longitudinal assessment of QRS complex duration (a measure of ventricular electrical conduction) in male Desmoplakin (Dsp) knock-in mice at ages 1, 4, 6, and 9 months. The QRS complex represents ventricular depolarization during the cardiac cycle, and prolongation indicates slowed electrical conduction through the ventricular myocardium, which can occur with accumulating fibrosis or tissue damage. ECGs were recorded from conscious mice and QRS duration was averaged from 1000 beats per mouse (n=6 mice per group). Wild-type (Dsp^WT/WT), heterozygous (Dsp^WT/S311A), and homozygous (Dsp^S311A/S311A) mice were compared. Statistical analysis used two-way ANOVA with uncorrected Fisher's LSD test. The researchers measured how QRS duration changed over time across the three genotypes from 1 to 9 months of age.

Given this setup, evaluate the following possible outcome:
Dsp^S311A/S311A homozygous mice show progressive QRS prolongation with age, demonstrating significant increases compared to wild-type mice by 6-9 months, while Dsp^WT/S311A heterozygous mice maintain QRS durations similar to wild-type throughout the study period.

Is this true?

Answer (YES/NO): NO